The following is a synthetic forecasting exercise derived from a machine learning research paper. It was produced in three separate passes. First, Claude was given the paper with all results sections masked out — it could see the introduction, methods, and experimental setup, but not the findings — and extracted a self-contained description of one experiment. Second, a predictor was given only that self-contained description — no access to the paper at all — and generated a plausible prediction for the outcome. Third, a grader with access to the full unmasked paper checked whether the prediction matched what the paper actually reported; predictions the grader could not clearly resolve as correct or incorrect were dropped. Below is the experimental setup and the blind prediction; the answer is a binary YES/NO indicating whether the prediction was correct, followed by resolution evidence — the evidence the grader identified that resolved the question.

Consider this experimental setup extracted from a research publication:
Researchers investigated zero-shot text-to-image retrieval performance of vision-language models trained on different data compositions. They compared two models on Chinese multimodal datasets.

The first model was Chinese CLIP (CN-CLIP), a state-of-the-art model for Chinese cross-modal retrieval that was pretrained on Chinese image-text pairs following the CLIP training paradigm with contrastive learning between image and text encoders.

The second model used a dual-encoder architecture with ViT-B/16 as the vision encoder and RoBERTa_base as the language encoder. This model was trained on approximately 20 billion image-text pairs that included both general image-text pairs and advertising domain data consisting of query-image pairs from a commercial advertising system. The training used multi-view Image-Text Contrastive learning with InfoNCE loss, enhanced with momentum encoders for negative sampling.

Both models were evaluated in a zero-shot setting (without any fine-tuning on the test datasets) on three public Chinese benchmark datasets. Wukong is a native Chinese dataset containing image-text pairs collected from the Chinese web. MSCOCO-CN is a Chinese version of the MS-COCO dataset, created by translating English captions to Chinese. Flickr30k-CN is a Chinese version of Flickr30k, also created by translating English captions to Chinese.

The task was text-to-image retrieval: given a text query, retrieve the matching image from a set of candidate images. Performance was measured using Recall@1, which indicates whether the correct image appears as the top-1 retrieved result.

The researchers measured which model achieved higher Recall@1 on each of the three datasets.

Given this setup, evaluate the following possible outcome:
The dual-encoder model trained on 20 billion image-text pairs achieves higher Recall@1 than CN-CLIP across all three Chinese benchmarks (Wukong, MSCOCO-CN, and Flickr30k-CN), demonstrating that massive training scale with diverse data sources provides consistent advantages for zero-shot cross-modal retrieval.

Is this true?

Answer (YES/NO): NO